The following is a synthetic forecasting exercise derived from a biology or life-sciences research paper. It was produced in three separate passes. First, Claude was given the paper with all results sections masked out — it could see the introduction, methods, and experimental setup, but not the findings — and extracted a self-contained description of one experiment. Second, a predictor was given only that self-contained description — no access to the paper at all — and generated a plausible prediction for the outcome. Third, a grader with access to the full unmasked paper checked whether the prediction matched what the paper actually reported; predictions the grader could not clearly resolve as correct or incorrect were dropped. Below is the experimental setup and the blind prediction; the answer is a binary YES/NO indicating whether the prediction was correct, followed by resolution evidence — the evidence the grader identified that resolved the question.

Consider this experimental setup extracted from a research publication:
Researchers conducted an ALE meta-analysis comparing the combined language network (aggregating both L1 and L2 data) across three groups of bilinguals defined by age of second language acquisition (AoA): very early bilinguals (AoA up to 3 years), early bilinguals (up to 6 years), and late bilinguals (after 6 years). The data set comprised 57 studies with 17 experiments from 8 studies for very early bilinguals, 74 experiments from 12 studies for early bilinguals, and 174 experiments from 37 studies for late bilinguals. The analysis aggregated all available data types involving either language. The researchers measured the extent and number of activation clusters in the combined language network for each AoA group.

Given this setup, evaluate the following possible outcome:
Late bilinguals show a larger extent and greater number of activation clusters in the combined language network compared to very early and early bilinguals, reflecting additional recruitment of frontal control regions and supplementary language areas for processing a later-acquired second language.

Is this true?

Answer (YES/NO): YES